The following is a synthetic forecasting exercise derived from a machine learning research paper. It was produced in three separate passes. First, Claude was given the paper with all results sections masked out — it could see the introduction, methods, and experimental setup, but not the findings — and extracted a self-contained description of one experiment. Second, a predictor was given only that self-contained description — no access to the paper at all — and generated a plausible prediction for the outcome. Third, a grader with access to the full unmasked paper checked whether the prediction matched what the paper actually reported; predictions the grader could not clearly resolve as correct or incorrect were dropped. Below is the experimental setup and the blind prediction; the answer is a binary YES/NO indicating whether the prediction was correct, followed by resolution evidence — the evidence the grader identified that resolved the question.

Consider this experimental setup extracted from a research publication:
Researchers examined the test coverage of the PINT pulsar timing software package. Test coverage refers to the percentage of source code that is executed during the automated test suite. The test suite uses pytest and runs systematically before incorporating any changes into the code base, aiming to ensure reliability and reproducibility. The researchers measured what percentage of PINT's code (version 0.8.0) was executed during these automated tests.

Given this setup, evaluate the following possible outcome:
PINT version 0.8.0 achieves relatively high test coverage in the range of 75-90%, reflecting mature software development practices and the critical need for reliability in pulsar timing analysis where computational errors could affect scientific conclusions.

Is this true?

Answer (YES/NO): NO